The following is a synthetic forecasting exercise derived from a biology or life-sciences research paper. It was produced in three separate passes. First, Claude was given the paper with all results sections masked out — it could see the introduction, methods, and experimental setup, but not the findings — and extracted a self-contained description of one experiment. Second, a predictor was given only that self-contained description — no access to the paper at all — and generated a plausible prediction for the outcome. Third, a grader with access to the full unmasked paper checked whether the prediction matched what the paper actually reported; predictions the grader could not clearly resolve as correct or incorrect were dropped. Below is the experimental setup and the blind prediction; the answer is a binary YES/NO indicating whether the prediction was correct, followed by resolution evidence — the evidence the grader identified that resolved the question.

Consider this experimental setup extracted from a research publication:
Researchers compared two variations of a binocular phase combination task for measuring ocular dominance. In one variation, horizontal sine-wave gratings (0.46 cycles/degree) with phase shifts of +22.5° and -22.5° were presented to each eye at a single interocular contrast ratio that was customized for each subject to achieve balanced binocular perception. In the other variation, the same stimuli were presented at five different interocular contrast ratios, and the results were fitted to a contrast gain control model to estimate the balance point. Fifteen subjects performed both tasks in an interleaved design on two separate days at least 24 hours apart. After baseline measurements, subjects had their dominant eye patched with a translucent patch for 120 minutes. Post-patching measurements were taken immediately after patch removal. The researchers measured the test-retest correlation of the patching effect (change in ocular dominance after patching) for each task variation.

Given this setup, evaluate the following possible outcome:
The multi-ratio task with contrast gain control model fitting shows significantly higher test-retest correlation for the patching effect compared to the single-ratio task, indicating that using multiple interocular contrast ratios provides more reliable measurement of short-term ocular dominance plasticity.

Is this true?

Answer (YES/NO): NO